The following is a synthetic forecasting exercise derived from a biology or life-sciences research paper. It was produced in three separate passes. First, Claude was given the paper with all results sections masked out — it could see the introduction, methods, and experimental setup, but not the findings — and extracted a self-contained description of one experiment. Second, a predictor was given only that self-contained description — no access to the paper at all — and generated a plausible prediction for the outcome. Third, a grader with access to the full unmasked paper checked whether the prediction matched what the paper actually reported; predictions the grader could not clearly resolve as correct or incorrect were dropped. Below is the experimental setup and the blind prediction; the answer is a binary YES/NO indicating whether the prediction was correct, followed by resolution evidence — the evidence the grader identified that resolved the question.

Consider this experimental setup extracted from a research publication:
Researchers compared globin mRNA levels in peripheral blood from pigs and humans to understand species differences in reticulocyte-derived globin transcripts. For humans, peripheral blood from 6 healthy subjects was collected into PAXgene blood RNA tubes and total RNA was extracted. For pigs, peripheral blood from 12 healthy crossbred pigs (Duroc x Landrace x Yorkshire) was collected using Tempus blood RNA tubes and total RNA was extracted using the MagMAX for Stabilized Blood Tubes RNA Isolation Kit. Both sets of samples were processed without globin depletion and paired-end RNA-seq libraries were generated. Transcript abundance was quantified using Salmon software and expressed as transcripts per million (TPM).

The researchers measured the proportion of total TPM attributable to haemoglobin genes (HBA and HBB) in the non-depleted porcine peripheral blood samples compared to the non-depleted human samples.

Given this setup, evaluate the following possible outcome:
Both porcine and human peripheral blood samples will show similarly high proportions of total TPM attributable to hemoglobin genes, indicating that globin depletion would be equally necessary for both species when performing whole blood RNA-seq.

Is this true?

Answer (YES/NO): YES